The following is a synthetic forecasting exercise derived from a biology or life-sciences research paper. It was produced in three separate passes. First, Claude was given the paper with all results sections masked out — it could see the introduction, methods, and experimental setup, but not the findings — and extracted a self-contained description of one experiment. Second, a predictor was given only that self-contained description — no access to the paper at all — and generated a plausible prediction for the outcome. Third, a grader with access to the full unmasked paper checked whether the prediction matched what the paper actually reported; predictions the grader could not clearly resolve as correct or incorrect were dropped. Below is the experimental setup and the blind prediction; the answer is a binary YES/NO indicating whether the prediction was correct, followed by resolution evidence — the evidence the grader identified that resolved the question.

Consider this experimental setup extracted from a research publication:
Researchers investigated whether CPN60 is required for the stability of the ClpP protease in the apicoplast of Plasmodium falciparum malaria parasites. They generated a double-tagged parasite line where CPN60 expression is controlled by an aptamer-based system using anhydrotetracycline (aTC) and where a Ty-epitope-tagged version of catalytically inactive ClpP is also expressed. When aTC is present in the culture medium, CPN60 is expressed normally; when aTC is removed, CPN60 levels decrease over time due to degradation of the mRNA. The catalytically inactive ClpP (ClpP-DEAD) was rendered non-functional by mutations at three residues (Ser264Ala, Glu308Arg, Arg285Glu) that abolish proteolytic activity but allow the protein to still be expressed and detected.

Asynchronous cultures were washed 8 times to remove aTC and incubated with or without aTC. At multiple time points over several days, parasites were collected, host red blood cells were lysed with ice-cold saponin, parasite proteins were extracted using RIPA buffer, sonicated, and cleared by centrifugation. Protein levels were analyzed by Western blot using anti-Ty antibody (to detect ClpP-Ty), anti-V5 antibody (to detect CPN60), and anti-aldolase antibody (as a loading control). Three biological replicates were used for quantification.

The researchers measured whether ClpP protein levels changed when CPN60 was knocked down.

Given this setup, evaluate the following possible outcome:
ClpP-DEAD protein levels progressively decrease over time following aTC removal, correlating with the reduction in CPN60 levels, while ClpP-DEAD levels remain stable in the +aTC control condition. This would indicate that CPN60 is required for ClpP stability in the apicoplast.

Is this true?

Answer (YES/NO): NO